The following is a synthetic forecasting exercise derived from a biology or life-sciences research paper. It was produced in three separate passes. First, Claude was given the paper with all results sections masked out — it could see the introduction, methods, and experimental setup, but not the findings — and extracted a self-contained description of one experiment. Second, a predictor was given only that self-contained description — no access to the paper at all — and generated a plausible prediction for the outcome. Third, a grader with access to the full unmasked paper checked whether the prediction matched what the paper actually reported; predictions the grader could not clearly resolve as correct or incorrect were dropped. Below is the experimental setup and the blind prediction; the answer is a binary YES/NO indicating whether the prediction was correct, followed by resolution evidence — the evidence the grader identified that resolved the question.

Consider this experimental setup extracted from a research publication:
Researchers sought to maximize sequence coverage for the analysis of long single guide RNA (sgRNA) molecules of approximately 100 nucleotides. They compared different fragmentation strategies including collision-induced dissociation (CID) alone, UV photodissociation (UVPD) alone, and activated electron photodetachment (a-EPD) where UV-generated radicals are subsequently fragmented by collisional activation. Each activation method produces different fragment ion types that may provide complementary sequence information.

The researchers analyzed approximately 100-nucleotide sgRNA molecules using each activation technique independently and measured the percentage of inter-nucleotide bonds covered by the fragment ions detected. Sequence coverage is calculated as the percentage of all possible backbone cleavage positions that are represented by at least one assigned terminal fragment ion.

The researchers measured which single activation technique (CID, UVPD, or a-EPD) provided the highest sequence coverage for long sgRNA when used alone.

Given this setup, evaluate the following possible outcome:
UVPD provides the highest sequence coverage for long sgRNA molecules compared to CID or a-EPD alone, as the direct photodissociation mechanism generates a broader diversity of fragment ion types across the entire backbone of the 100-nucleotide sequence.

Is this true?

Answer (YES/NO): NO